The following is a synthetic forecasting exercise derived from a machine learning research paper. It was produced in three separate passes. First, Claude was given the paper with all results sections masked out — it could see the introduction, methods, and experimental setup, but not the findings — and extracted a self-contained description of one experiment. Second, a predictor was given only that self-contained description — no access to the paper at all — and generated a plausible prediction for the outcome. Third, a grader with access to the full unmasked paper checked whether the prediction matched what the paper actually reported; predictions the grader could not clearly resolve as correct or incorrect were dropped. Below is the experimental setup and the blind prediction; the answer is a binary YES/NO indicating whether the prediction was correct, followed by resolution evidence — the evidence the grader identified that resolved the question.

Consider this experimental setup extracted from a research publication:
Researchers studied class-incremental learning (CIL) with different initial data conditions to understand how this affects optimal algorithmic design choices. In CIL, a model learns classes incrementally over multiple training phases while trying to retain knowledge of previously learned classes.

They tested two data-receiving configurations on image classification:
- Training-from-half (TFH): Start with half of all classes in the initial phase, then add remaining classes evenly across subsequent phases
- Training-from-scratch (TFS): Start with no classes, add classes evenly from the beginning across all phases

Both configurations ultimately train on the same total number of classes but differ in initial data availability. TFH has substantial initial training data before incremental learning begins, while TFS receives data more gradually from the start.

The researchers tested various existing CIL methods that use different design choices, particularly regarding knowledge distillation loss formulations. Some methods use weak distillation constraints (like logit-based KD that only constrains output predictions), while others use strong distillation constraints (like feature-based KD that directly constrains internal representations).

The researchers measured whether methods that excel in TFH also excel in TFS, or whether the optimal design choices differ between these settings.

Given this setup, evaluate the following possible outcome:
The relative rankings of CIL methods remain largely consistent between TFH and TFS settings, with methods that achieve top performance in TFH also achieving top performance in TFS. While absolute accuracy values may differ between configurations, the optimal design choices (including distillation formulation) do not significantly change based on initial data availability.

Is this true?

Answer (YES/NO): NO